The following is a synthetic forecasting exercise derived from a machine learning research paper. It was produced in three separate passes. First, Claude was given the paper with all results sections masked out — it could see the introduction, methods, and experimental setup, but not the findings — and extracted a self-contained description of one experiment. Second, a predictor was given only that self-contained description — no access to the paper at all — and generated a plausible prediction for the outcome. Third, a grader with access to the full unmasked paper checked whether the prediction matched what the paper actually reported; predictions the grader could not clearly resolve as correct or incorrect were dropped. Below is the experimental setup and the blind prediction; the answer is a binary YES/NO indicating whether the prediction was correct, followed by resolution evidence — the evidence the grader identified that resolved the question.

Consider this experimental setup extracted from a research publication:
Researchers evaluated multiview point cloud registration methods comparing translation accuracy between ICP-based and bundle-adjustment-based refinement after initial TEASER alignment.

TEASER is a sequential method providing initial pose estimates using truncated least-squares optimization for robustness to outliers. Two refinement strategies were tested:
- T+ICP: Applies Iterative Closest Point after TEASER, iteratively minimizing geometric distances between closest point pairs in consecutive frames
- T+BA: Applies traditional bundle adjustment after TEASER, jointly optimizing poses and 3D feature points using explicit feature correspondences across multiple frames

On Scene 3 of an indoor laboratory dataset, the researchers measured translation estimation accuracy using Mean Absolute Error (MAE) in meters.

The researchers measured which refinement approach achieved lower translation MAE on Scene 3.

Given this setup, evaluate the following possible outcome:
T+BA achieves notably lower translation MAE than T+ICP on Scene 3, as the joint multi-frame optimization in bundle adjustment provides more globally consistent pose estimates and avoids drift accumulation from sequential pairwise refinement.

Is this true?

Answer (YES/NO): NO